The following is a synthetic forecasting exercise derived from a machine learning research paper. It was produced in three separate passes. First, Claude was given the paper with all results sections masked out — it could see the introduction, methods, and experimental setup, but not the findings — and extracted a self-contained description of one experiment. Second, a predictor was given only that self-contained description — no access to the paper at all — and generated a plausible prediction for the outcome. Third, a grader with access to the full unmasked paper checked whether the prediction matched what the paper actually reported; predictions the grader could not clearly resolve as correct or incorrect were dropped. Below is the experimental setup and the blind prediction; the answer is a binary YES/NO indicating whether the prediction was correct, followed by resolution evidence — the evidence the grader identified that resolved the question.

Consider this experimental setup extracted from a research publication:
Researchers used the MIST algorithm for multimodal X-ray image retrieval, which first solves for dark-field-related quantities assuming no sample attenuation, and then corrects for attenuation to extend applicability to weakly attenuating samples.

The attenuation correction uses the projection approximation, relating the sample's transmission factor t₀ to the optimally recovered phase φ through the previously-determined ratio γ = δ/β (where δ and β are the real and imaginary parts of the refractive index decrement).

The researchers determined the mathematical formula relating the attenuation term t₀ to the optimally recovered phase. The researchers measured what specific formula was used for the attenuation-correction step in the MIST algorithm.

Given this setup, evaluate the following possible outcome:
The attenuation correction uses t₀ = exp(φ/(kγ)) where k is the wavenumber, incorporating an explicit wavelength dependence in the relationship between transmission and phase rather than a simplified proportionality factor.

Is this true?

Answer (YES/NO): NO